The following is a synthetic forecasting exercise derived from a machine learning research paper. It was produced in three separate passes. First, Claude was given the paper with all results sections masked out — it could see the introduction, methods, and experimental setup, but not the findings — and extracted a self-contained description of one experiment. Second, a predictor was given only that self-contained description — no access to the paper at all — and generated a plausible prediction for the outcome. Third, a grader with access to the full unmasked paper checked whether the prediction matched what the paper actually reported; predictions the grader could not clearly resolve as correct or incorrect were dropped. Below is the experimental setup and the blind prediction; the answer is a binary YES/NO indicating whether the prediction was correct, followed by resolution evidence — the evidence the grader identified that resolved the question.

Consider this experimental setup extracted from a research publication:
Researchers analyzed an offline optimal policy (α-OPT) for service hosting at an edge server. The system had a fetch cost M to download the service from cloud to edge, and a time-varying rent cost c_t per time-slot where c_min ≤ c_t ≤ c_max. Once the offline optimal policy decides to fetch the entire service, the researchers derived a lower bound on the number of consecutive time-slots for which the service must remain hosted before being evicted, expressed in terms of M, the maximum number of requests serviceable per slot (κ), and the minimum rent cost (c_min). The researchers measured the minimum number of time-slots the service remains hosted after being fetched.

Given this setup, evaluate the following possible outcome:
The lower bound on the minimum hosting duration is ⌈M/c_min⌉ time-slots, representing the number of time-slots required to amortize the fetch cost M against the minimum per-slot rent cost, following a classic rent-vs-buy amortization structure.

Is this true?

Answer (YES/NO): NO